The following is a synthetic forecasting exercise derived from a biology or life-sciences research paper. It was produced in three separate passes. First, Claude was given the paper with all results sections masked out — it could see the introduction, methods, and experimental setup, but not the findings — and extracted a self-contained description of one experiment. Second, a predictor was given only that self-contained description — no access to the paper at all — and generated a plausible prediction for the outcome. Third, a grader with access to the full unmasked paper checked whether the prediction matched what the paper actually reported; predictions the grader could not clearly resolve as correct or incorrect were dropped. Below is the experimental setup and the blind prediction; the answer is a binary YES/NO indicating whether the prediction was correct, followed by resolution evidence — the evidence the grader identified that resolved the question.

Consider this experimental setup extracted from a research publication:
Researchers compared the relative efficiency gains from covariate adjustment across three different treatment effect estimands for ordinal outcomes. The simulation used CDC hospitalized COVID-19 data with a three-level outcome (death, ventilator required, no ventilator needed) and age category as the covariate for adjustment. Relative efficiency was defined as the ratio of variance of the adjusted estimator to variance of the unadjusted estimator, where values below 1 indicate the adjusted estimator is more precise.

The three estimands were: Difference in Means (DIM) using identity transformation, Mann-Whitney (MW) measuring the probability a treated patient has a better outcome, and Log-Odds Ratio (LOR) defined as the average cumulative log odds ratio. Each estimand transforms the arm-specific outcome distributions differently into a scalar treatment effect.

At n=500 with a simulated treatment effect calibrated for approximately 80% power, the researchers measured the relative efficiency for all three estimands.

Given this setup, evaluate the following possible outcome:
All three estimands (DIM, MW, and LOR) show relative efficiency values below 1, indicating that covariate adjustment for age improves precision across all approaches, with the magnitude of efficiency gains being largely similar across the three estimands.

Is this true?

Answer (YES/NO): YES